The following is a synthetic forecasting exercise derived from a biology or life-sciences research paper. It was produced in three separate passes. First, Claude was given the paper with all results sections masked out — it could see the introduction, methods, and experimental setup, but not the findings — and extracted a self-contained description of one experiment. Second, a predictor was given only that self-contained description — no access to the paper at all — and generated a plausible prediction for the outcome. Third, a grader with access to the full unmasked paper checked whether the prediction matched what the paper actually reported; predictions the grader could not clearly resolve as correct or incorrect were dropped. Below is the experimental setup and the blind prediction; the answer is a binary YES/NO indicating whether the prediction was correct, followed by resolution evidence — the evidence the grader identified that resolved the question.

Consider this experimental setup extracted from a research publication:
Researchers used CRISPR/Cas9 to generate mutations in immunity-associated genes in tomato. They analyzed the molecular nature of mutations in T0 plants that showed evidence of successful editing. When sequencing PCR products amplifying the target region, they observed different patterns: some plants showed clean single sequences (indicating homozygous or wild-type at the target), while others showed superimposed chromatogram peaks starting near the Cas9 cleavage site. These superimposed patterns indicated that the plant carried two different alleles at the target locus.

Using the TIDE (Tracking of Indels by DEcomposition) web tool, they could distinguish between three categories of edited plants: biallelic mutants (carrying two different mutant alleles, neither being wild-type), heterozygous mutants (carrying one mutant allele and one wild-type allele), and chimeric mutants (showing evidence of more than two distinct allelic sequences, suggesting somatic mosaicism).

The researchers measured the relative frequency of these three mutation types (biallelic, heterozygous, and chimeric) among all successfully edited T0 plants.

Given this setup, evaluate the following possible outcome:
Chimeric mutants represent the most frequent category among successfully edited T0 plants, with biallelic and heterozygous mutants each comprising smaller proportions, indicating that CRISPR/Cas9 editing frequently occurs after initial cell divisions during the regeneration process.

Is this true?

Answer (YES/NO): NO